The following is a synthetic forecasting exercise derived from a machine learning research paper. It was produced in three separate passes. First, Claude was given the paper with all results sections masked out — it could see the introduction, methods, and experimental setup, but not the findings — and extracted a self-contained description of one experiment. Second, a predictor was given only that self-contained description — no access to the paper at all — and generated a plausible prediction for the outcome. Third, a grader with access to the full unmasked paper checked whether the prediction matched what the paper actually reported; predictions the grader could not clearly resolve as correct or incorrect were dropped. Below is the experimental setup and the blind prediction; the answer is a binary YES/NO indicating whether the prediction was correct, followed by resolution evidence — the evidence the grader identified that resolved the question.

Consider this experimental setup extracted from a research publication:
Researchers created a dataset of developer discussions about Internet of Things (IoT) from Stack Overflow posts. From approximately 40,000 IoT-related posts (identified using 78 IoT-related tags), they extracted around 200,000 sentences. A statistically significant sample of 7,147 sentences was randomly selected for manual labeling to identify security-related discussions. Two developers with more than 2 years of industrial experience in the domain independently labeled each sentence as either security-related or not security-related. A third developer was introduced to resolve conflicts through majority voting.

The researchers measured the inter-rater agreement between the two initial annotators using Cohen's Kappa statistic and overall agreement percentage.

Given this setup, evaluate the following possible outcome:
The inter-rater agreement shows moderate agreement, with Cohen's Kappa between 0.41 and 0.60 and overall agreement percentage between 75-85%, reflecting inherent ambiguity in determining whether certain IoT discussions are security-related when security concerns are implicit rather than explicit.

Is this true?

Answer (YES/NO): NO